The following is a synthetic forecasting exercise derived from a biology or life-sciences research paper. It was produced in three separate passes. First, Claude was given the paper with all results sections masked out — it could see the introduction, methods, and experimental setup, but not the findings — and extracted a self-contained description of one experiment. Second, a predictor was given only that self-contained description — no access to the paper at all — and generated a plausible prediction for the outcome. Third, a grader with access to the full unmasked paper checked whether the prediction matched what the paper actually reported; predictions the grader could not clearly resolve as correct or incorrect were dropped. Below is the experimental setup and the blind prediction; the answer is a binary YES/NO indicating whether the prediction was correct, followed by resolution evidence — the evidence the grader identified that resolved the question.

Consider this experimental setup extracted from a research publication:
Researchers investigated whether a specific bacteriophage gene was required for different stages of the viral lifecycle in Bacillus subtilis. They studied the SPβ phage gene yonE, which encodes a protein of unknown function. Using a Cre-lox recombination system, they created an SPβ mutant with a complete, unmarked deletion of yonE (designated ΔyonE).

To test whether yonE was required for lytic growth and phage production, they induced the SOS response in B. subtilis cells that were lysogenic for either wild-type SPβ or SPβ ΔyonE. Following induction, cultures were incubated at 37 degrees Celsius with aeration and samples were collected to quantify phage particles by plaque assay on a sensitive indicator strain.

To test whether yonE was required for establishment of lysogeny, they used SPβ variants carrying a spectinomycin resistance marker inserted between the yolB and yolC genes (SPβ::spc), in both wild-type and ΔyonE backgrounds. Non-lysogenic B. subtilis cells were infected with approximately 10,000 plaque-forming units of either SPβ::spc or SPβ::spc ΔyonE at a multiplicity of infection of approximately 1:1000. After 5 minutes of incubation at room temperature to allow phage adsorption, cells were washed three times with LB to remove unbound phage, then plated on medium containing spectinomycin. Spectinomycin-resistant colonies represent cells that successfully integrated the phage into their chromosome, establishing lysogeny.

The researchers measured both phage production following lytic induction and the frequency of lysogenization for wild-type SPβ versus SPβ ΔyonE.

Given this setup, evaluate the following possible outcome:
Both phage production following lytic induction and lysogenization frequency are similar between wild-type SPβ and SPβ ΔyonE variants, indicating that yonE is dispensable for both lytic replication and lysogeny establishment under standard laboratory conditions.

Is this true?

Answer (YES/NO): NO